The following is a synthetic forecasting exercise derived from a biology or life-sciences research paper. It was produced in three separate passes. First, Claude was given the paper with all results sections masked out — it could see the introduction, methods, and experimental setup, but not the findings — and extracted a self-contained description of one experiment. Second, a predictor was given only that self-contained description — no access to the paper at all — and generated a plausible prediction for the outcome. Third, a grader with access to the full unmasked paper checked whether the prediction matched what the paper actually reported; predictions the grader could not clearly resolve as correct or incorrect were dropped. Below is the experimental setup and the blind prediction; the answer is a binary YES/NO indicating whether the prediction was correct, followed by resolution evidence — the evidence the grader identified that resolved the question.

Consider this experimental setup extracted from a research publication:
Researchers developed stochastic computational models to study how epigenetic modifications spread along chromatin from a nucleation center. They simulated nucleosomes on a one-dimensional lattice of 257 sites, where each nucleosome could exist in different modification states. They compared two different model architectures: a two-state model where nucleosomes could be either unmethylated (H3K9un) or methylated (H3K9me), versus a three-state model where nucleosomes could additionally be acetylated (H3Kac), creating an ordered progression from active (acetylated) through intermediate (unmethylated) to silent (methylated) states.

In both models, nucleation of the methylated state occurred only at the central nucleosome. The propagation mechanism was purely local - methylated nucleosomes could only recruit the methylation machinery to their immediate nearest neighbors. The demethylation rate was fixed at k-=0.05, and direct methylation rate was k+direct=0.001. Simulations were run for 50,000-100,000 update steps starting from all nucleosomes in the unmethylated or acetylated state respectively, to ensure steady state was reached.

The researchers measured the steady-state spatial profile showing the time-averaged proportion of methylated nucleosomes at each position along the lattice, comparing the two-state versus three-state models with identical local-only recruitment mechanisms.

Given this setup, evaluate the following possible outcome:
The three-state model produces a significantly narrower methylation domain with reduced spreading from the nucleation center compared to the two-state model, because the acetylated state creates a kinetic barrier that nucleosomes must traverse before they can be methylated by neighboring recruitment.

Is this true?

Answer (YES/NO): NO